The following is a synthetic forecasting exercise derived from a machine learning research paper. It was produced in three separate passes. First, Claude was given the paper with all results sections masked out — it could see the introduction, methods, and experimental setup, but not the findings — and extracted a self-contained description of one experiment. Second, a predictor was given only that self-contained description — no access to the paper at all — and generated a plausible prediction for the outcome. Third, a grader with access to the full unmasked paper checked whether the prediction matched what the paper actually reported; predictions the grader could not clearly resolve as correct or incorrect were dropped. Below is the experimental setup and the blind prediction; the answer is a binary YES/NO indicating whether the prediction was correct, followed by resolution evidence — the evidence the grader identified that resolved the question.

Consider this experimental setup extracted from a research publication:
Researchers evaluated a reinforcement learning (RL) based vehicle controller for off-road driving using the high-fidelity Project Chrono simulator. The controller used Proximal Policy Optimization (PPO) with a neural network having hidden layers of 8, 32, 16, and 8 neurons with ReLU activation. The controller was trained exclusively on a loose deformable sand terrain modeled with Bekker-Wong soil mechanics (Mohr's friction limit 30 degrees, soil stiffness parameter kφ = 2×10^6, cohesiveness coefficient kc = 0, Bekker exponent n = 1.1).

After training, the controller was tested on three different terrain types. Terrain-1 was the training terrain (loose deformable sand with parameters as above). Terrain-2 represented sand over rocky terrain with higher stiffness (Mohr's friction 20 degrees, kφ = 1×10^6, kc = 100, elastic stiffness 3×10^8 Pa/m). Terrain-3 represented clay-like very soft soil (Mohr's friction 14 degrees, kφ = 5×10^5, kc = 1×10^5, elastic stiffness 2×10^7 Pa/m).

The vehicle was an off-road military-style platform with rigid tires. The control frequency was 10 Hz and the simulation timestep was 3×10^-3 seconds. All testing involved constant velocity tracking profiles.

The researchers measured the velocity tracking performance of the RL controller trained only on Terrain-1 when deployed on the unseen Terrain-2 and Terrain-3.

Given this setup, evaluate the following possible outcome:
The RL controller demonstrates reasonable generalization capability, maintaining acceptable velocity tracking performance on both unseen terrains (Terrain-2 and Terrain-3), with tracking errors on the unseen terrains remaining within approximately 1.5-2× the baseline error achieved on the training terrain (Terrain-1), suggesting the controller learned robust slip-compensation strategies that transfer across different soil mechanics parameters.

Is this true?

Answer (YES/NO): NO